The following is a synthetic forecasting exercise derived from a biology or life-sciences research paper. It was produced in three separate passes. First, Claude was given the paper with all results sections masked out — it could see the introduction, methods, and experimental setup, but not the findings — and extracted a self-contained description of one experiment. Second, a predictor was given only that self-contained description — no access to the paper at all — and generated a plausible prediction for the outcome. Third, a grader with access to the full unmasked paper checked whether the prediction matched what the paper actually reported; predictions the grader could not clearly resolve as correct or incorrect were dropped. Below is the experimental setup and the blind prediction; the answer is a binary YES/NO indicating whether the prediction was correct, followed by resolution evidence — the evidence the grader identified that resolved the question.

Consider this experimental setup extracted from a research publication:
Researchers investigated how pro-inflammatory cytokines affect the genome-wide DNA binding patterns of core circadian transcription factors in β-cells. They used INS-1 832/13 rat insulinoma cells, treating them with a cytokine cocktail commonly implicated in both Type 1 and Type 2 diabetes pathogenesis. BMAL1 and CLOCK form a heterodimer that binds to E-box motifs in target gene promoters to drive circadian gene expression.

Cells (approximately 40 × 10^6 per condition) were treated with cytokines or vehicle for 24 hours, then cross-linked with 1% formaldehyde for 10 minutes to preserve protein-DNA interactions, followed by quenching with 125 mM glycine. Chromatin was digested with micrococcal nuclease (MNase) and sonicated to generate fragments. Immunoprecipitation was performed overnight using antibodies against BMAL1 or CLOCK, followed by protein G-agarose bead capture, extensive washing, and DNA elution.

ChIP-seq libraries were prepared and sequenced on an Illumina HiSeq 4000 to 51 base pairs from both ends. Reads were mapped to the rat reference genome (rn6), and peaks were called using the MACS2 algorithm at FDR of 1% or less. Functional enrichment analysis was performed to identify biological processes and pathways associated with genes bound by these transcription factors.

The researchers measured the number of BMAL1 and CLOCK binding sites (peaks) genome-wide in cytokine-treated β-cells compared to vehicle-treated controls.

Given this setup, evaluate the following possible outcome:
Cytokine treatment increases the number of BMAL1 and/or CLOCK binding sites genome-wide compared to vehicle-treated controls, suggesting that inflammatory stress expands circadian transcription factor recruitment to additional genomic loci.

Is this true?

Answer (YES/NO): YES